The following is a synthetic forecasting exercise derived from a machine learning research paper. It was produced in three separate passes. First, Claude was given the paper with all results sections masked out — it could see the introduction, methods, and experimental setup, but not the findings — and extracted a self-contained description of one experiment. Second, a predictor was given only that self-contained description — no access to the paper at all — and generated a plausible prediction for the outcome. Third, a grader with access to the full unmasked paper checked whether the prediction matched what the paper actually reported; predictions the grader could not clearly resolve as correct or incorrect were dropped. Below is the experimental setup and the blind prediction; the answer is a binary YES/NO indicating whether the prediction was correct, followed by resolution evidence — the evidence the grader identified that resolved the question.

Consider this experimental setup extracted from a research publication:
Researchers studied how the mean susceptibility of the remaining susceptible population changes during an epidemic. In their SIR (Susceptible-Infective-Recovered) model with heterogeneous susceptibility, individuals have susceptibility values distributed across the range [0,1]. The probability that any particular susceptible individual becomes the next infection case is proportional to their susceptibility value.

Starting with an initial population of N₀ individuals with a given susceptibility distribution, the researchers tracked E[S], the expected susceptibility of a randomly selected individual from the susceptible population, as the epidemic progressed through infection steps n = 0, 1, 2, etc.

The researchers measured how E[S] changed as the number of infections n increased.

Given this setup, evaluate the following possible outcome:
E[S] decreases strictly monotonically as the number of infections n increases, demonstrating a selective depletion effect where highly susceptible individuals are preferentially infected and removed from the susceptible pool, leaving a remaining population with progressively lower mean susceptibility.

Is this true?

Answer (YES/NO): YES